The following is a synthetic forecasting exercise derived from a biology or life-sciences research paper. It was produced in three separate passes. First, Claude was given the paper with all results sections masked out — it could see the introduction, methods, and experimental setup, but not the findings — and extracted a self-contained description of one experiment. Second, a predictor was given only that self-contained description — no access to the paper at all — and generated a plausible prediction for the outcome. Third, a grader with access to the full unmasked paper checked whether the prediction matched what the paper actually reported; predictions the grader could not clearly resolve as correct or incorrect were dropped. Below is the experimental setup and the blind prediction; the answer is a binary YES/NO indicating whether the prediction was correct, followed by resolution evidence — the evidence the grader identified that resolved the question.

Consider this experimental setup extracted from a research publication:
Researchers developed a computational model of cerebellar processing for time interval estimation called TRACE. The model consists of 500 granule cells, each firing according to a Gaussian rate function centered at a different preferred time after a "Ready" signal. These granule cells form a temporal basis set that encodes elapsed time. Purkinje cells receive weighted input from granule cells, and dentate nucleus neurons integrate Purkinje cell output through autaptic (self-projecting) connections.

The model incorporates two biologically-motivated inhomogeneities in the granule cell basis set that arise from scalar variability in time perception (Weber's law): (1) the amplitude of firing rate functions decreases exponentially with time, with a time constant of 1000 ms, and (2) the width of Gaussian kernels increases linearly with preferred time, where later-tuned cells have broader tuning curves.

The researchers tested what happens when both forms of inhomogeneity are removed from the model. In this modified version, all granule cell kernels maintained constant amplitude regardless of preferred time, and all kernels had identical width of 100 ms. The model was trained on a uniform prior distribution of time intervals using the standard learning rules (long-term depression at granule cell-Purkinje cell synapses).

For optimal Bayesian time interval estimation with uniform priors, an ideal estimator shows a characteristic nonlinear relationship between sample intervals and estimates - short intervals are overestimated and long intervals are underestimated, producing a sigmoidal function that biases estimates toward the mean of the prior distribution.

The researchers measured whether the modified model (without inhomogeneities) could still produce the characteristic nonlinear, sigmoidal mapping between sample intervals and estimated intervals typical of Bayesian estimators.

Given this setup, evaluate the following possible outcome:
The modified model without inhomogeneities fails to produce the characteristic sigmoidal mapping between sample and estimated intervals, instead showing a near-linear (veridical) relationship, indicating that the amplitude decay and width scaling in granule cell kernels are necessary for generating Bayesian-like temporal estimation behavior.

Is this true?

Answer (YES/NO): NO